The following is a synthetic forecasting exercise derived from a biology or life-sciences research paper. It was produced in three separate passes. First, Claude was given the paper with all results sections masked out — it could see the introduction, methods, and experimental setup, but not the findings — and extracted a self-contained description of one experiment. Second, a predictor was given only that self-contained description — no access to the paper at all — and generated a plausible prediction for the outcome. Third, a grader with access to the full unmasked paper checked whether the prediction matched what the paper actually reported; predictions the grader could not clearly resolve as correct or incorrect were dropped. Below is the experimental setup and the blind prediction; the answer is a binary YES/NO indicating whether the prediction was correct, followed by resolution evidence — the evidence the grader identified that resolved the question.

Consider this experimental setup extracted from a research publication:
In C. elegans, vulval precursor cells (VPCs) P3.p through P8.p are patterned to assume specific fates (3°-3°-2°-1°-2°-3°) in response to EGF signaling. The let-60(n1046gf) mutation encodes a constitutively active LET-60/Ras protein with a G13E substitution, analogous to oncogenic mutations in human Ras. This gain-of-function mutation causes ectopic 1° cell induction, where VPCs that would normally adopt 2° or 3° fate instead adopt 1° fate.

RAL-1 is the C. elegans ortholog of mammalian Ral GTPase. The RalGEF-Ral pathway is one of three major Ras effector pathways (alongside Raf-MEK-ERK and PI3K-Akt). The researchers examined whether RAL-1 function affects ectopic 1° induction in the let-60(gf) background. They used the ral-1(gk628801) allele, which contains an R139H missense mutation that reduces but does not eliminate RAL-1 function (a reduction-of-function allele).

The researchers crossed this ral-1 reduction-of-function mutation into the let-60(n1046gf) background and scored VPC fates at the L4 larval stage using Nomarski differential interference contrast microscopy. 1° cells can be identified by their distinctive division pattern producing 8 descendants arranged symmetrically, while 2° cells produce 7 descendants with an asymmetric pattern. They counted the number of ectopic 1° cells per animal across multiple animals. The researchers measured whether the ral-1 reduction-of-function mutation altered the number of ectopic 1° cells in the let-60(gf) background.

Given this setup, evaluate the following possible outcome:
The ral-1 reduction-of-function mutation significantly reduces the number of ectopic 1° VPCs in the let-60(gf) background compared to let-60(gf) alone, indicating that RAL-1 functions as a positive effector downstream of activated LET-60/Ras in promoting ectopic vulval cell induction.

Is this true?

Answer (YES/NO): NO